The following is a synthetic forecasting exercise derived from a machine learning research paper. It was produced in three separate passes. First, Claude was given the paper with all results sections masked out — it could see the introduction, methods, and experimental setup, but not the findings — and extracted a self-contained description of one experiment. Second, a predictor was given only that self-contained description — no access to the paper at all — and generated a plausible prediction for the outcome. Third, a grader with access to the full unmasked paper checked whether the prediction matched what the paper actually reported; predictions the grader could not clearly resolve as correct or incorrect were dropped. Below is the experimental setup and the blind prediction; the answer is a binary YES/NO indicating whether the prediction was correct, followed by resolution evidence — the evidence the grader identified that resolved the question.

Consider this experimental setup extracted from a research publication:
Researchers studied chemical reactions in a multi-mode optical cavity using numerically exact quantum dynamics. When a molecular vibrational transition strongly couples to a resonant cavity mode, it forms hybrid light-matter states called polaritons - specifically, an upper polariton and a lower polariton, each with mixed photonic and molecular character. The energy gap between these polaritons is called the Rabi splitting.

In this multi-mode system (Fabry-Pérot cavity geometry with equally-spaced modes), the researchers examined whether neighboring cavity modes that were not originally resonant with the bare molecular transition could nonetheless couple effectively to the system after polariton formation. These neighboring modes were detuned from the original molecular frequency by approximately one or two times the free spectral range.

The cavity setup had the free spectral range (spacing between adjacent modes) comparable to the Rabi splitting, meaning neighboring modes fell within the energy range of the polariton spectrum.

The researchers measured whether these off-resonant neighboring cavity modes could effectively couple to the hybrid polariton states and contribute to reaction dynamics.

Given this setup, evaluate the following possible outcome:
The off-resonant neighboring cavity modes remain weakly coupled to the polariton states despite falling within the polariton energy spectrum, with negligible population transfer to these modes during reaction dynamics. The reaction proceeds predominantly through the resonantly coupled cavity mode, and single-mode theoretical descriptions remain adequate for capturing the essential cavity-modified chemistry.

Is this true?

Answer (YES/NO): NO